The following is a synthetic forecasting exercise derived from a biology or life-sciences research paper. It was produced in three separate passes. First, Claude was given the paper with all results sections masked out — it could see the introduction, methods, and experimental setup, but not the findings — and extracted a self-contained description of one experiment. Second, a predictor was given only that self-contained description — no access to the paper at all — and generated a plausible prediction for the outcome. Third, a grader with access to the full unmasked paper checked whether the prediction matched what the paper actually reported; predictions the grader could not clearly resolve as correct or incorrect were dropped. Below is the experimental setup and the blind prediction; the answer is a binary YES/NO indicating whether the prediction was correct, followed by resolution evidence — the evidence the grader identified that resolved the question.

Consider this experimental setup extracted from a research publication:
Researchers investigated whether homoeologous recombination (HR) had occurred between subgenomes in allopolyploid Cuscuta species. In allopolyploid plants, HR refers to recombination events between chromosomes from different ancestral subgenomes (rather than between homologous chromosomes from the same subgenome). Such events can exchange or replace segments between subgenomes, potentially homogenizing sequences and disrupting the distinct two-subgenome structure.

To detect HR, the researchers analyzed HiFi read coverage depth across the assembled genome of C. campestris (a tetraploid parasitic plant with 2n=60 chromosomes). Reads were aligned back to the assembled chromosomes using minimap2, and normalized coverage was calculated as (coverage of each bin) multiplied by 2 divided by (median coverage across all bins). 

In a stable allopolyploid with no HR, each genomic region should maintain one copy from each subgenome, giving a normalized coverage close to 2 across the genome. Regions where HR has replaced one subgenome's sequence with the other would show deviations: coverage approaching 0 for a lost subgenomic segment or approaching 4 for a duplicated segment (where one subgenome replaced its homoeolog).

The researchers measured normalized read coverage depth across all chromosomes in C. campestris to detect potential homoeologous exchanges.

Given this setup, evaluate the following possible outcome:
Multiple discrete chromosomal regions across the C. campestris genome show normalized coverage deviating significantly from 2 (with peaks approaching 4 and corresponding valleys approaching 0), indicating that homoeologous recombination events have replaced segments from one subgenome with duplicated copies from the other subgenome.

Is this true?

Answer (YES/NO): NO